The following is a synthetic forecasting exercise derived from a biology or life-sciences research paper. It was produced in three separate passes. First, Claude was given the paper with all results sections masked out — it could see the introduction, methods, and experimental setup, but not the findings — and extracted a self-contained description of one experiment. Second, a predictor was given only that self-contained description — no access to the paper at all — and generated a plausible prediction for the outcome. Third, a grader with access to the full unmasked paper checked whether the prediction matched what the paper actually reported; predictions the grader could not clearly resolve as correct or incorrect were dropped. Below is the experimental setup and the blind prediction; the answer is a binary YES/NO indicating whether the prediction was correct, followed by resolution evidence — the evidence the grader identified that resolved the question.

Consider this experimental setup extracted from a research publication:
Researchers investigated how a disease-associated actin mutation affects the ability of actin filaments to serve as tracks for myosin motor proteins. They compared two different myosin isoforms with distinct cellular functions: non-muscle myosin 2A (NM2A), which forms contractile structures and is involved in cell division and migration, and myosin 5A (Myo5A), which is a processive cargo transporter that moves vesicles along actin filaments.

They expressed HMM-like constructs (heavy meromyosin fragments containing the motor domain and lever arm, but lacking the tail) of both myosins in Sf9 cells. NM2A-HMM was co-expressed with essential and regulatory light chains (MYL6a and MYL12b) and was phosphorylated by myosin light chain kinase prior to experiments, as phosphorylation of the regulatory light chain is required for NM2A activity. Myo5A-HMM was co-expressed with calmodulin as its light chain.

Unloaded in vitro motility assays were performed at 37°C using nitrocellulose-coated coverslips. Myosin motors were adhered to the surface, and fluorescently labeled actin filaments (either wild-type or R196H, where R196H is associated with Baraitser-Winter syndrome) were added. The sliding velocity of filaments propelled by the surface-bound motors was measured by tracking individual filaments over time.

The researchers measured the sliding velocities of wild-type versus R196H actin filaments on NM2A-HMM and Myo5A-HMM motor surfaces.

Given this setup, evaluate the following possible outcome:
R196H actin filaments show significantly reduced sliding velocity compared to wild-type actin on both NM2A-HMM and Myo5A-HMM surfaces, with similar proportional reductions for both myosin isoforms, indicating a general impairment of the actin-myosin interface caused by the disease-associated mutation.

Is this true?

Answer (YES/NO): NO